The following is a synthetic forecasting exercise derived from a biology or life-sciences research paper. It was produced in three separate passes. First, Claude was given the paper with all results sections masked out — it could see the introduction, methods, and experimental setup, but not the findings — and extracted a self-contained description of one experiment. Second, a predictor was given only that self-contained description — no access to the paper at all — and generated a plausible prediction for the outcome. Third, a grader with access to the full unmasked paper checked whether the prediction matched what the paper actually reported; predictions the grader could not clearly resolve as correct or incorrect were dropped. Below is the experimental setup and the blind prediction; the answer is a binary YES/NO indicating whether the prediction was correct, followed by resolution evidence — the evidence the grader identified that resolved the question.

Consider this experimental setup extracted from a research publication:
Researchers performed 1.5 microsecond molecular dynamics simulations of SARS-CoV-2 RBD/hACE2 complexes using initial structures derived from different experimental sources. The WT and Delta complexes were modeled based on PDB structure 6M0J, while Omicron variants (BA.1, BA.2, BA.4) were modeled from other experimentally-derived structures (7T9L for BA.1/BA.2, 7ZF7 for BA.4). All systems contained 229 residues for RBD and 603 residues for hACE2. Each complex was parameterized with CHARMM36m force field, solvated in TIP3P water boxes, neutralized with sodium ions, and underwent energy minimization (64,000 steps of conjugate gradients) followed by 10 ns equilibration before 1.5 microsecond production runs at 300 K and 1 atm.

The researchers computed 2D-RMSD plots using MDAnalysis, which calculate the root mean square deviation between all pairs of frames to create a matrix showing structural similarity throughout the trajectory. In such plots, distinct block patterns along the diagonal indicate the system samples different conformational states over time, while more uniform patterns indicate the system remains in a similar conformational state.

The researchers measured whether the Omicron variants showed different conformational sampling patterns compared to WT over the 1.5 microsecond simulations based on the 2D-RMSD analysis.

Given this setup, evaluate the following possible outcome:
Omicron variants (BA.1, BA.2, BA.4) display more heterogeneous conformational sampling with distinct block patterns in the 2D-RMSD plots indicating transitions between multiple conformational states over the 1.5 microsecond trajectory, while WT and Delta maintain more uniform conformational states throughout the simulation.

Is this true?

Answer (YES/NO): NO